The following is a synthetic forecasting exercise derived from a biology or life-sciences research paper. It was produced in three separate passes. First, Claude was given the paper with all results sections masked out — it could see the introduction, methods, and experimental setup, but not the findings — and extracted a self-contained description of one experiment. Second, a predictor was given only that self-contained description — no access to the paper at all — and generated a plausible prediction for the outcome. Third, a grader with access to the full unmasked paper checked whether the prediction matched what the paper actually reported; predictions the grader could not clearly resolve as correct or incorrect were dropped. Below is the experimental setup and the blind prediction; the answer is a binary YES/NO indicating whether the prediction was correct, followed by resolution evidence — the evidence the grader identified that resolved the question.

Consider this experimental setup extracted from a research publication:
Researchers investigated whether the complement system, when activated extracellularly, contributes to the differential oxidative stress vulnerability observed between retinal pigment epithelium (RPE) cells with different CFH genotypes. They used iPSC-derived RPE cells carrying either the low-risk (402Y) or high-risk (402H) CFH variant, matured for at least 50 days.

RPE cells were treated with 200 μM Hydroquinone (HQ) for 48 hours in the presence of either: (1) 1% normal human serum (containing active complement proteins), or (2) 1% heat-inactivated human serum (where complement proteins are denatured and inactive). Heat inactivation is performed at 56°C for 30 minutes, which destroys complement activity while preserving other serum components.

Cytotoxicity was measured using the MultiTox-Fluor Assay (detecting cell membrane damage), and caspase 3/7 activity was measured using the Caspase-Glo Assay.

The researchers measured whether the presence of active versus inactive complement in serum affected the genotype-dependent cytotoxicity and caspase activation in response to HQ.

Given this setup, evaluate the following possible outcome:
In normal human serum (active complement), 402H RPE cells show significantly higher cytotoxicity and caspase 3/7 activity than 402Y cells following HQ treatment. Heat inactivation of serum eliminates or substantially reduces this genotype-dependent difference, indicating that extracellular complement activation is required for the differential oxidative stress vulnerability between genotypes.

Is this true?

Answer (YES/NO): NO